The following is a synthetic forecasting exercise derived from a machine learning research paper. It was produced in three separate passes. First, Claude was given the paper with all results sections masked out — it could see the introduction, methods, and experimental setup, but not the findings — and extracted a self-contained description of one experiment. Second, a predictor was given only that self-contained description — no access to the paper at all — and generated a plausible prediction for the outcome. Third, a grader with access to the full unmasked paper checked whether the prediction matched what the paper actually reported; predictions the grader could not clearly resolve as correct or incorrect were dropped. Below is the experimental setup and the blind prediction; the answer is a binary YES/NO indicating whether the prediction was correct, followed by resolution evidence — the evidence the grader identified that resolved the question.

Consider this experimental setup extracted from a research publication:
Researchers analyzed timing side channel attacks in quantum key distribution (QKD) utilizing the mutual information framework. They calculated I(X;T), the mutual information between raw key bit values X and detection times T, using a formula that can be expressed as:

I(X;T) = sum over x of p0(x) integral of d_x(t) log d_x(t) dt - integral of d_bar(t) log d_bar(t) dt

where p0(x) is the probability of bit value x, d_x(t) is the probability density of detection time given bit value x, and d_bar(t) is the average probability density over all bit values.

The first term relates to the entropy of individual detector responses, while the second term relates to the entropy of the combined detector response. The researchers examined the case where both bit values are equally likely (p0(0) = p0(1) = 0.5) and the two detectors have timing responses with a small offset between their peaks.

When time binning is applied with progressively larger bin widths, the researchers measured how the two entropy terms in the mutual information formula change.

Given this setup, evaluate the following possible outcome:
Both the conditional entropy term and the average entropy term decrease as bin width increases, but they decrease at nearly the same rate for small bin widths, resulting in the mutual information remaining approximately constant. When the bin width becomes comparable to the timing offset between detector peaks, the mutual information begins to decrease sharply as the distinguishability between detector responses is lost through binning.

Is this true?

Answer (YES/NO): NO